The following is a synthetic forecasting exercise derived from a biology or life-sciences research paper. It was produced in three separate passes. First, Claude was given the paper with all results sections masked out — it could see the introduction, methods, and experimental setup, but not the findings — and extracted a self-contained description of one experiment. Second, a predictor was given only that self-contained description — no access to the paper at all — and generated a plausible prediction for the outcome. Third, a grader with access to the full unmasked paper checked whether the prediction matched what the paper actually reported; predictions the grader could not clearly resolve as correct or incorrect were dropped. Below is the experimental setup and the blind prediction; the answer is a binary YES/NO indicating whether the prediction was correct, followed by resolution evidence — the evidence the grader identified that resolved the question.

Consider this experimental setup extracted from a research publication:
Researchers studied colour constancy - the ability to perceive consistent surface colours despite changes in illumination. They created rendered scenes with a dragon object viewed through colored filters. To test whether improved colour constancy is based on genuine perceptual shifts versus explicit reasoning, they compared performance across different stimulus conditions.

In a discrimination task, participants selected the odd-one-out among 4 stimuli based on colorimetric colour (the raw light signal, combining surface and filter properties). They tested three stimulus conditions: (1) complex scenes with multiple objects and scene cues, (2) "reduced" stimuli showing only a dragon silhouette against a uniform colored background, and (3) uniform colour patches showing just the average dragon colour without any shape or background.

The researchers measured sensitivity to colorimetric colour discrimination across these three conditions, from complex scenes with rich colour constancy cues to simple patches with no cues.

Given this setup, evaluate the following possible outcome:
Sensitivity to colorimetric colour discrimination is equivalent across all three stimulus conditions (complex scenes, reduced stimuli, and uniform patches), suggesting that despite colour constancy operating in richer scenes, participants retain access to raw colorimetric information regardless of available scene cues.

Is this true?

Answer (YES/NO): NO